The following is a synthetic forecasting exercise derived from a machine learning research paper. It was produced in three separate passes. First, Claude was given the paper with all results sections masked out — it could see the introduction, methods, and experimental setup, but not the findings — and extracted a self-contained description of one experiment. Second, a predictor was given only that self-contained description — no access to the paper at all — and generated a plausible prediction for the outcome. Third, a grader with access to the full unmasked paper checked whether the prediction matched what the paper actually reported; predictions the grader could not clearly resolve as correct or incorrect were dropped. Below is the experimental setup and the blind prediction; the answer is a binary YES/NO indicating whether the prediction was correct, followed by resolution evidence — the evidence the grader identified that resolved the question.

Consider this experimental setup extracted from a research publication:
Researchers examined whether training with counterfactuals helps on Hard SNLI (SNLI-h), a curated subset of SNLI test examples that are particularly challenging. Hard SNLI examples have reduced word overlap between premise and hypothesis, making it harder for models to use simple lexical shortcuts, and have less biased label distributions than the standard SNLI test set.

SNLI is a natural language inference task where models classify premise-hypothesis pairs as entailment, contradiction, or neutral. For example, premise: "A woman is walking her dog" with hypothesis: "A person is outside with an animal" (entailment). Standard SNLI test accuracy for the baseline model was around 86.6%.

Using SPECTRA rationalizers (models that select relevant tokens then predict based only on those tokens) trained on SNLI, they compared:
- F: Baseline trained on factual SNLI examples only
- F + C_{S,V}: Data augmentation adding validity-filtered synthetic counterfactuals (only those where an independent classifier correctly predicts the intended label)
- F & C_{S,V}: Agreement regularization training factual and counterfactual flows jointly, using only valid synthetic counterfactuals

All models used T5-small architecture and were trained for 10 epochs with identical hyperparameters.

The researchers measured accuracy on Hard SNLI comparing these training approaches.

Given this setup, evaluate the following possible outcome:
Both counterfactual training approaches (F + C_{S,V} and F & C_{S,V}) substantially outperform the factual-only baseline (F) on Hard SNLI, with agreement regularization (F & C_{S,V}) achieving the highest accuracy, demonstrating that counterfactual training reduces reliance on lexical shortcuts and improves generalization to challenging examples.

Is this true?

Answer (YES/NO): NO